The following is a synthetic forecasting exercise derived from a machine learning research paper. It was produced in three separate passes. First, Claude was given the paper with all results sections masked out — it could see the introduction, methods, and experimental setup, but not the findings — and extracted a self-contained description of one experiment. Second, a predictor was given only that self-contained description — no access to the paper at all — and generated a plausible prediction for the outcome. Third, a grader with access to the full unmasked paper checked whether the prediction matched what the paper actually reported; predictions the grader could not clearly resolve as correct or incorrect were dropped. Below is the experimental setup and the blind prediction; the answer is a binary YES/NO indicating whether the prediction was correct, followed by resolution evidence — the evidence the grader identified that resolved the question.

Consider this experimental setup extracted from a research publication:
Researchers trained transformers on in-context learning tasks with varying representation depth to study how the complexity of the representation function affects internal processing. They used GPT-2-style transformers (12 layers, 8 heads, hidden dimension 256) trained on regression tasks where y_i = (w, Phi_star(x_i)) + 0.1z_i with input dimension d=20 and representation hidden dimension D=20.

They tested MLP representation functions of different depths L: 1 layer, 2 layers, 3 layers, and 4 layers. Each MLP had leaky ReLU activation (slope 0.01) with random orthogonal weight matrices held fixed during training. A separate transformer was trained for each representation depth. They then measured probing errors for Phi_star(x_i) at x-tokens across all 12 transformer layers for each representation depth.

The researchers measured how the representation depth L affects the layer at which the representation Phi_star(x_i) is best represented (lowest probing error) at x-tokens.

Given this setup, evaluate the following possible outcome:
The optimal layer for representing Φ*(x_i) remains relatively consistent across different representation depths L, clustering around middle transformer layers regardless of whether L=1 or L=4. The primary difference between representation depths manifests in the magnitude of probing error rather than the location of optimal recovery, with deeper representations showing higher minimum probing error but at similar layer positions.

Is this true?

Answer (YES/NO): NO